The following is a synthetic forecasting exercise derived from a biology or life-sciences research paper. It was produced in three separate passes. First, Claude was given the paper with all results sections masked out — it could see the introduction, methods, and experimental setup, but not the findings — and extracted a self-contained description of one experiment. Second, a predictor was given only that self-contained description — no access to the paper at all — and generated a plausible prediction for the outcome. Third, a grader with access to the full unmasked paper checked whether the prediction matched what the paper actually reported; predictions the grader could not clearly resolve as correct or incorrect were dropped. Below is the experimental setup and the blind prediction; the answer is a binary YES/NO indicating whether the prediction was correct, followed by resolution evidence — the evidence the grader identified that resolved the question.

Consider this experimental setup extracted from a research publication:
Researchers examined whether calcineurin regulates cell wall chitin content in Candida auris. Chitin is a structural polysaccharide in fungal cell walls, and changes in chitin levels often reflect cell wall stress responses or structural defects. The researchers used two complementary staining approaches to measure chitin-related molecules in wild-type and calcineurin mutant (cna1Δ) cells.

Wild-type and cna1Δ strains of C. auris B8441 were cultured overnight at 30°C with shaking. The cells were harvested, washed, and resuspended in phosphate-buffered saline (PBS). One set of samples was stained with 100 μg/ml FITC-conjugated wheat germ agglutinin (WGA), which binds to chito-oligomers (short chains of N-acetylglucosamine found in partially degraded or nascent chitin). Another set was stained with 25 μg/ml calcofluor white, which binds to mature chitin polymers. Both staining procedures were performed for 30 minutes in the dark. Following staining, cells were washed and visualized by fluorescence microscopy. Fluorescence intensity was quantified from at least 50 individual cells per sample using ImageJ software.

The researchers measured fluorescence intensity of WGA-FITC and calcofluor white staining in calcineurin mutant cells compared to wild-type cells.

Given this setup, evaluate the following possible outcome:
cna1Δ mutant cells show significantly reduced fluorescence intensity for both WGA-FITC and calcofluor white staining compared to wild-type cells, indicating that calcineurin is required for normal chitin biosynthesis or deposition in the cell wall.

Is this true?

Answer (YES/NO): NO